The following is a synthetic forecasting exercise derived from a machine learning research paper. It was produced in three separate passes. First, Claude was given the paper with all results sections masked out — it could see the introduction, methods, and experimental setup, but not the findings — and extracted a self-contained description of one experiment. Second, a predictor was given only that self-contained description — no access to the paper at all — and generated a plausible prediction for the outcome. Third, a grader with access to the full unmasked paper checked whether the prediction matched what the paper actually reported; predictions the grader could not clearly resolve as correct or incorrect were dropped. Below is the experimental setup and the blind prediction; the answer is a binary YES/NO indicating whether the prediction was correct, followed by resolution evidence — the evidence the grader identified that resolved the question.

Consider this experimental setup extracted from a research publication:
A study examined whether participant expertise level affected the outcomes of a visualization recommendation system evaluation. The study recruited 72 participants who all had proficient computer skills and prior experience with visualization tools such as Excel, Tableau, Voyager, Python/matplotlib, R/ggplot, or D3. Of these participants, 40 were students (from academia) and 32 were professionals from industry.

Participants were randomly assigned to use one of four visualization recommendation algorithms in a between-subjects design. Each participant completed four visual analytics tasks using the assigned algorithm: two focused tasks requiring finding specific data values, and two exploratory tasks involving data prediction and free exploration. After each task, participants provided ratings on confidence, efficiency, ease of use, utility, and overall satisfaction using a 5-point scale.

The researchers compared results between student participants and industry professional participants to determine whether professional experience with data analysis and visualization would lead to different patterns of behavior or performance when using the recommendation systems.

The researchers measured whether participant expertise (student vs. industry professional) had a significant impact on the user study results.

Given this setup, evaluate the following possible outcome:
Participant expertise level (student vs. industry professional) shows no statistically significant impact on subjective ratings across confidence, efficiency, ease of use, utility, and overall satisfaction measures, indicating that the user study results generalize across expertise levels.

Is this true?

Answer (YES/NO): YES